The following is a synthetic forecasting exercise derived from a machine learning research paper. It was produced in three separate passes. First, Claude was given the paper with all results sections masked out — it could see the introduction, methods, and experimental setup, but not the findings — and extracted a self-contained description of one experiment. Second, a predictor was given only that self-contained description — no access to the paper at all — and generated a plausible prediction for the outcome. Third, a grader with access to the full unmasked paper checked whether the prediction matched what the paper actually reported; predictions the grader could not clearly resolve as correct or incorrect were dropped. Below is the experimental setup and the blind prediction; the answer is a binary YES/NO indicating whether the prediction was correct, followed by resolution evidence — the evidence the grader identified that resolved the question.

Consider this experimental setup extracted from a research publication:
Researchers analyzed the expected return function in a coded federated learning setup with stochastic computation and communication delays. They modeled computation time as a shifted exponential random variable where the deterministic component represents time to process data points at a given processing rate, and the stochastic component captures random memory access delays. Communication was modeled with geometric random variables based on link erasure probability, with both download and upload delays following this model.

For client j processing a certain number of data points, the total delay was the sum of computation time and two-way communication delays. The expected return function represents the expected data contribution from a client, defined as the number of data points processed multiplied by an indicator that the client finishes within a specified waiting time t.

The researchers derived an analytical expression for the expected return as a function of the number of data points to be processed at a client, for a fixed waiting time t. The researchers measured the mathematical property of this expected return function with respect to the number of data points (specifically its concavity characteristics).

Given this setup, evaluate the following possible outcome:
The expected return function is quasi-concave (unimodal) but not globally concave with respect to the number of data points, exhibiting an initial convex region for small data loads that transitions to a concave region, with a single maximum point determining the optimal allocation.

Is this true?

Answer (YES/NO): NO